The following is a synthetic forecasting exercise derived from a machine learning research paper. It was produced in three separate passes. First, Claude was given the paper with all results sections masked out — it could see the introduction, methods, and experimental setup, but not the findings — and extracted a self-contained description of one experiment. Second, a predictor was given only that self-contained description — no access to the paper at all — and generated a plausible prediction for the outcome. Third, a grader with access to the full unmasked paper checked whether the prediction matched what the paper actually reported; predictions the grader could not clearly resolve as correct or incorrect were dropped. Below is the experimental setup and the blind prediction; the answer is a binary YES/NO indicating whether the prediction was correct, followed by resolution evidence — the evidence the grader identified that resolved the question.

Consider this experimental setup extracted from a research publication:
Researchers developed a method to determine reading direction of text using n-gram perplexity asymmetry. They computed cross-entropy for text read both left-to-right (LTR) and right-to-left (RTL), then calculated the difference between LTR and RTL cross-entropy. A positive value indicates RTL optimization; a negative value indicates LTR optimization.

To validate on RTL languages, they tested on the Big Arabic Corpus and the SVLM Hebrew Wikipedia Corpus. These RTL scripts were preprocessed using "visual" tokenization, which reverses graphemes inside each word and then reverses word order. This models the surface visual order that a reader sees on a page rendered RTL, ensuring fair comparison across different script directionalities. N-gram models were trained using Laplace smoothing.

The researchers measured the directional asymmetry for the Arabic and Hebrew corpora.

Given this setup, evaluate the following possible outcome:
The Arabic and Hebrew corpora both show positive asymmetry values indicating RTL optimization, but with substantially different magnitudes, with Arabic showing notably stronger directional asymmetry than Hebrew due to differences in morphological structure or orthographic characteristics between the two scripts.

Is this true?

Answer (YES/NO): NO